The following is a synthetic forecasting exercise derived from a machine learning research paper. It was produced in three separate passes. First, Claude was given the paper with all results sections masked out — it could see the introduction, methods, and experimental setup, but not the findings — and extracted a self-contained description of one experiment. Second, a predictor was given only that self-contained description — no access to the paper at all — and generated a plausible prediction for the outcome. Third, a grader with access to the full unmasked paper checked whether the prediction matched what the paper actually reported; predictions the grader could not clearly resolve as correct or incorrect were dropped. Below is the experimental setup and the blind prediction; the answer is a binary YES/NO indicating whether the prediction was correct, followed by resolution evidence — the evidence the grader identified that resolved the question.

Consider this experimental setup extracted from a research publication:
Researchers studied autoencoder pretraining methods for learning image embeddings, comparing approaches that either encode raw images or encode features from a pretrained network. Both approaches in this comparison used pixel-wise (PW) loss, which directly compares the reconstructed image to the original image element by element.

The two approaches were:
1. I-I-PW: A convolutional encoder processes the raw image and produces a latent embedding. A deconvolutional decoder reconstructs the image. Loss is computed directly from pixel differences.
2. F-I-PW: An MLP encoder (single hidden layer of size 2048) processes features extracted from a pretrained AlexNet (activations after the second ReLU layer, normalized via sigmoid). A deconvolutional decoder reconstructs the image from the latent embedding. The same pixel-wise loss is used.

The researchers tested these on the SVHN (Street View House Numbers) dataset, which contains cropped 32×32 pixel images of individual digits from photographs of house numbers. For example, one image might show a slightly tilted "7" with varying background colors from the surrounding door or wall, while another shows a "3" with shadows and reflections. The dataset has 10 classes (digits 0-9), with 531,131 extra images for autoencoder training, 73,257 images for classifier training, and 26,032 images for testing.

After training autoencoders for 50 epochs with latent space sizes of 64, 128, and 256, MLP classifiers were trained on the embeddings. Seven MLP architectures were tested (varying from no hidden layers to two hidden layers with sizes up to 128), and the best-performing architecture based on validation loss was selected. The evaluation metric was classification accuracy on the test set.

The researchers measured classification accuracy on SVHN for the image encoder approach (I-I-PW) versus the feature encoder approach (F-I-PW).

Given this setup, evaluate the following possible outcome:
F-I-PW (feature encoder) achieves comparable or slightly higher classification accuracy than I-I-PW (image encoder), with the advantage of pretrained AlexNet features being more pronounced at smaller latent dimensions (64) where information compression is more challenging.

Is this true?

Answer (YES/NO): NO